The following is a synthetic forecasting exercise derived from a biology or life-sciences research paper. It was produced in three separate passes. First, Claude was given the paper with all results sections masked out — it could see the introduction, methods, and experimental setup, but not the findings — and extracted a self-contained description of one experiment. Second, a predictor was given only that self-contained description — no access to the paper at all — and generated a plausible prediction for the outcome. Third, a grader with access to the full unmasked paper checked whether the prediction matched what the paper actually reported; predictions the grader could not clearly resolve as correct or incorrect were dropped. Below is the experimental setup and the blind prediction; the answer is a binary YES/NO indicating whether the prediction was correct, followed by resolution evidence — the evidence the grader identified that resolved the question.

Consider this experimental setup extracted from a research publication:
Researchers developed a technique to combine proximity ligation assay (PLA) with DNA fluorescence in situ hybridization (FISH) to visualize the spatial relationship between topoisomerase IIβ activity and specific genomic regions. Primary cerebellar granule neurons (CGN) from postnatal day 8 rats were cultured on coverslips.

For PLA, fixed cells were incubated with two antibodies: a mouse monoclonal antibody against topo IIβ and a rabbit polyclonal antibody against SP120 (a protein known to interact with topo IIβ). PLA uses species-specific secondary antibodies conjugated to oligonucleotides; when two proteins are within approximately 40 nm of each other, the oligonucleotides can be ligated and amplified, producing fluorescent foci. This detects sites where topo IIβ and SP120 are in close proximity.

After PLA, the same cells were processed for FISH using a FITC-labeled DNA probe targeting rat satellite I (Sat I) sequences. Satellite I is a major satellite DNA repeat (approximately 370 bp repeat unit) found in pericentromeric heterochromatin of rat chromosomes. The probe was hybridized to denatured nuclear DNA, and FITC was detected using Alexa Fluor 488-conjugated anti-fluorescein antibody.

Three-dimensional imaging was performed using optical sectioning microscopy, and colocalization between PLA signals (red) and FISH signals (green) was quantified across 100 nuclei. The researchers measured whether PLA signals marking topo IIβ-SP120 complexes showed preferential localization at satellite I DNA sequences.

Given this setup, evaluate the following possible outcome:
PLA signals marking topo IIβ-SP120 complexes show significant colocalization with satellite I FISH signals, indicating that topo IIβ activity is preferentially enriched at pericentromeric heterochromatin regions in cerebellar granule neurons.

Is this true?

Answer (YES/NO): NO